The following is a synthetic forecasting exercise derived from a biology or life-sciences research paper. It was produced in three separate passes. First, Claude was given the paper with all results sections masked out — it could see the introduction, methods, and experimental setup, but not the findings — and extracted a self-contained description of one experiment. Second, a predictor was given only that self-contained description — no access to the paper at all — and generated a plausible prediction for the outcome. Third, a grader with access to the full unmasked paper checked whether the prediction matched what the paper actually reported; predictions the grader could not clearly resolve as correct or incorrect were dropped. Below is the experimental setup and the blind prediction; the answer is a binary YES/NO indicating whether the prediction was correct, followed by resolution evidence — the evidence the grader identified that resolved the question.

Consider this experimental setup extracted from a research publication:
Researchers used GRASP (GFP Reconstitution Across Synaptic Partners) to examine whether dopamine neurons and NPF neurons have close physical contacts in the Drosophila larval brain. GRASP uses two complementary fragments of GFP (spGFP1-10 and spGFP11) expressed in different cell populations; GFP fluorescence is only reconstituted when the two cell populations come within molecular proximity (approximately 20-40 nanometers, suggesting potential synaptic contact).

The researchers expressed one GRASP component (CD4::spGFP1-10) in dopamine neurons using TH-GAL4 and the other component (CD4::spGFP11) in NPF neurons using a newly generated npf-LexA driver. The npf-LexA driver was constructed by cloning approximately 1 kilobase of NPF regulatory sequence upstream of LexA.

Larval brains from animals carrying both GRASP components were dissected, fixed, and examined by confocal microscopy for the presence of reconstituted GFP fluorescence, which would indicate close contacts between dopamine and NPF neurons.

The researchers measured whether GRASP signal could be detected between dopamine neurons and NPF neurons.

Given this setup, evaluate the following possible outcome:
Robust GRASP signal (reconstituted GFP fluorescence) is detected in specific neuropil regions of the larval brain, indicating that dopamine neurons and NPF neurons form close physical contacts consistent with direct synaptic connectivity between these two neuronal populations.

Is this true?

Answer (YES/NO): YES